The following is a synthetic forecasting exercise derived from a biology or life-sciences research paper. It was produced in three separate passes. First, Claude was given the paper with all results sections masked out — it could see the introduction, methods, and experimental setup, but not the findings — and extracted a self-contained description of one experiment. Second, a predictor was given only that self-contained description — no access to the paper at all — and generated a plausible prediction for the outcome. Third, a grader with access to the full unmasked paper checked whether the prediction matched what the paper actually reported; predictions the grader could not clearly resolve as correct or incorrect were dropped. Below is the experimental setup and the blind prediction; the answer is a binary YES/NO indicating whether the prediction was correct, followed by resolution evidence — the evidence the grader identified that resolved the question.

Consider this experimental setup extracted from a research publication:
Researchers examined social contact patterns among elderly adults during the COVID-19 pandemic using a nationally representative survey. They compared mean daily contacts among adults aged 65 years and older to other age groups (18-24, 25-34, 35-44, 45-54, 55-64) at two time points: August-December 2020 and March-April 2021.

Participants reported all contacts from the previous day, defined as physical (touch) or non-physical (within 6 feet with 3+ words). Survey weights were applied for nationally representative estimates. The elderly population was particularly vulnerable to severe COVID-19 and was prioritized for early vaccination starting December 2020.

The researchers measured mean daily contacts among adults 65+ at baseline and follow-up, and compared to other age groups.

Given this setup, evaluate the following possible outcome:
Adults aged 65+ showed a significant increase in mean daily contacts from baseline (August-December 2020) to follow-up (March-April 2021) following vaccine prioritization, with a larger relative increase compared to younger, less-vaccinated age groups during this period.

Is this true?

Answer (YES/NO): NO